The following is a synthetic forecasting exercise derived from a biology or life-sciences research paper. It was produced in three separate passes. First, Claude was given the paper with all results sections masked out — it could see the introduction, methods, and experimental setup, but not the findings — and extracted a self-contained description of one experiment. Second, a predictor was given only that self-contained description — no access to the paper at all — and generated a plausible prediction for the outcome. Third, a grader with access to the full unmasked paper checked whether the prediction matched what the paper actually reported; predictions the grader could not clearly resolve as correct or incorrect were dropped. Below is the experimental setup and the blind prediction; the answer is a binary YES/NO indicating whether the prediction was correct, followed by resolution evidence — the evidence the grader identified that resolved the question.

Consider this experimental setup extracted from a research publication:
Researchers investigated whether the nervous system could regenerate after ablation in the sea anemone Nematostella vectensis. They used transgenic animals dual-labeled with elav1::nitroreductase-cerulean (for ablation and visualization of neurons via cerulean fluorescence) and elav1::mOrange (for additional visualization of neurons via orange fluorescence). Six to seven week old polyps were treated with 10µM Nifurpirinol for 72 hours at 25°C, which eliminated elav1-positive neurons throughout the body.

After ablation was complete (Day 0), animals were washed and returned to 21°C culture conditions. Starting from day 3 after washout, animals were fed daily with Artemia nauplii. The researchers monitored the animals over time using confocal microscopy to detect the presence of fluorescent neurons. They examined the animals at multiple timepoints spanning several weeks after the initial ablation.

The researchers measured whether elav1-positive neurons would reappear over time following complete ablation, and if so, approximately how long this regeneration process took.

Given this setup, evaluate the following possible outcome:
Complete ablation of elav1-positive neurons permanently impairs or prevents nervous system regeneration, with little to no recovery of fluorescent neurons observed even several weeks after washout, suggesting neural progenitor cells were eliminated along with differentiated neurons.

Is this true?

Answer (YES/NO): NO